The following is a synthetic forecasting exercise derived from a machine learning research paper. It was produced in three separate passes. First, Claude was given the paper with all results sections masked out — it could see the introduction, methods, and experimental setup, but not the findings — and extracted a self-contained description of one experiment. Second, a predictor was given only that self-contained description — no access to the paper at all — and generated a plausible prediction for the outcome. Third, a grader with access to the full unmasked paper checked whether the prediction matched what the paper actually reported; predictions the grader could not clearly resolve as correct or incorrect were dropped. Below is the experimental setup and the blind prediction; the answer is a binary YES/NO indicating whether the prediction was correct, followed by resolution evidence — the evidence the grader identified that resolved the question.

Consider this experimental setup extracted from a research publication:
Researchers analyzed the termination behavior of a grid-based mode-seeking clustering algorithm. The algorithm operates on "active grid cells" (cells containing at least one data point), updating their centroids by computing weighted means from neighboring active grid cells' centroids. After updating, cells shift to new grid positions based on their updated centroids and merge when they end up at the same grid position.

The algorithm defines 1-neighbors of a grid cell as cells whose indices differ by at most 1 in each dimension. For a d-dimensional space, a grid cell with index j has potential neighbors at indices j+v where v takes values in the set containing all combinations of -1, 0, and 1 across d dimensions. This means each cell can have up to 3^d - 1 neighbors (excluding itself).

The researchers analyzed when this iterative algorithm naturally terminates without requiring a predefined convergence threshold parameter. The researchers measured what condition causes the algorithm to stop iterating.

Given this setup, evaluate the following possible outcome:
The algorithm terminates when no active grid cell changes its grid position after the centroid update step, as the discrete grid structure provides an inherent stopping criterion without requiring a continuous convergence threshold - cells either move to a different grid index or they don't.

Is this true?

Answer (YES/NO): NO